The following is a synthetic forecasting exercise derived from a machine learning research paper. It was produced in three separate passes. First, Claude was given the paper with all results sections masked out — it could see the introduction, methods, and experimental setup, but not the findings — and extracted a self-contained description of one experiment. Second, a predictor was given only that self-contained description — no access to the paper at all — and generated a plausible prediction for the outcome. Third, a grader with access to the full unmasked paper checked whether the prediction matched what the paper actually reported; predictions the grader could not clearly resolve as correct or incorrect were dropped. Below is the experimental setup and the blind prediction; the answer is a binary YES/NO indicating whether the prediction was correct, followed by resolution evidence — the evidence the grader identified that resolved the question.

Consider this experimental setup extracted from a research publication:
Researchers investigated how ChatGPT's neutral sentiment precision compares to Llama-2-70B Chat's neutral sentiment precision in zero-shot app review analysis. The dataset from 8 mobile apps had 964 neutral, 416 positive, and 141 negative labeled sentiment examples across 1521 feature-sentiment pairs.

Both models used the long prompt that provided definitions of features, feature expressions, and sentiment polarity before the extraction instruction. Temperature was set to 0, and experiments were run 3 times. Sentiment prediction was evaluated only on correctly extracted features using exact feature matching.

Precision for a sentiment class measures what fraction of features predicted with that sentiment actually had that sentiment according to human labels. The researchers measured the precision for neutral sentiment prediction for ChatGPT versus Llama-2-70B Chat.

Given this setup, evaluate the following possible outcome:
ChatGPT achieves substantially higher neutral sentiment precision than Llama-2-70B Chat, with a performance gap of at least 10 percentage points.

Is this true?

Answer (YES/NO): NO